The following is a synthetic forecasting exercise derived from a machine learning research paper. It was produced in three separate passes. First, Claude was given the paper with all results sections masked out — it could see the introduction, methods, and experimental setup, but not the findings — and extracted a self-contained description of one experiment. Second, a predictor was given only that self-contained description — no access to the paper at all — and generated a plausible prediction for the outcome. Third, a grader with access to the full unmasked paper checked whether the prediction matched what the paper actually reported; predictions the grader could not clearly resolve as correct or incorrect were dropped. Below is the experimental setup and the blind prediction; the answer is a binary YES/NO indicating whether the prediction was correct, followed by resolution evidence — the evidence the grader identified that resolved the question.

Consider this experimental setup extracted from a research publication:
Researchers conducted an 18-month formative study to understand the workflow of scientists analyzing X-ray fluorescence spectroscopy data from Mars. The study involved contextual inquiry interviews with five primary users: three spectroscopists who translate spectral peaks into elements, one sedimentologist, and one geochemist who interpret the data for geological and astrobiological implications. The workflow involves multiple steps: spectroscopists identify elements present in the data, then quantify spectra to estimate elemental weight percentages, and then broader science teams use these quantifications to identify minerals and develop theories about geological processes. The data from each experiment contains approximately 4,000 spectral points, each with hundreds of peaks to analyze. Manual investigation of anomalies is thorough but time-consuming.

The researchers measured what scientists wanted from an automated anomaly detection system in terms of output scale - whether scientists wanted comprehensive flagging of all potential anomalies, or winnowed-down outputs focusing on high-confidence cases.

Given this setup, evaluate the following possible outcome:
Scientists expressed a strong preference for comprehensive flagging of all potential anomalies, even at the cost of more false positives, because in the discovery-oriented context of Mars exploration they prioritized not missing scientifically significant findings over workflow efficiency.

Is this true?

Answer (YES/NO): NO